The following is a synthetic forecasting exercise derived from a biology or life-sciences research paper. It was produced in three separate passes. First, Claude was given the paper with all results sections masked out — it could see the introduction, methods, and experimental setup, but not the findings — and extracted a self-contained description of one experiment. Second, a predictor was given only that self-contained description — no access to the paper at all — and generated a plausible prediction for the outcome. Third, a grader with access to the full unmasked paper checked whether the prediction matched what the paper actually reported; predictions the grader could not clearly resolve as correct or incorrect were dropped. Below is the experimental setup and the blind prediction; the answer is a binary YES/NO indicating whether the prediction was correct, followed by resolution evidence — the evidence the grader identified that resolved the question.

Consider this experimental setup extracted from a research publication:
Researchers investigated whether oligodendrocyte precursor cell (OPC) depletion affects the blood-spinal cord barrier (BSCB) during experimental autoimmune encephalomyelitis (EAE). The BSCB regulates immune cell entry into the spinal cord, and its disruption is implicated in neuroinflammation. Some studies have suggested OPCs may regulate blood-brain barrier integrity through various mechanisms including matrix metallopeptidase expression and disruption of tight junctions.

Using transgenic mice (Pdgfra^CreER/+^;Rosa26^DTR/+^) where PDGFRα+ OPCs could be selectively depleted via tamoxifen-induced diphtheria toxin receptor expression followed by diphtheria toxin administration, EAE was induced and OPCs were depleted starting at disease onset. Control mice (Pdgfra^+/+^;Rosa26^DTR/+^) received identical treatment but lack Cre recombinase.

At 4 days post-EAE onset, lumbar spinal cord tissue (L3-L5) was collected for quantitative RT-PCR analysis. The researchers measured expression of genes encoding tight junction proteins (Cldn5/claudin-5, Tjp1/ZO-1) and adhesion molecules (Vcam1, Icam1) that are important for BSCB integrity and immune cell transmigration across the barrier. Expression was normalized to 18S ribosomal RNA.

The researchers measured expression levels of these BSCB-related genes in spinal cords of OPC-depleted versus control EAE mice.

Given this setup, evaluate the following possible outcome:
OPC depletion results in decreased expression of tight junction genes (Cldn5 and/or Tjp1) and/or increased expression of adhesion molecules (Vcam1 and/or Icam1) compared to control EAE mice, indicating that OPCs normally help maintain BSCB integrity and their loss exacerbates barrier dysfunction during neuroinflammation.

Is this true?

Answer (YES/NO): NO